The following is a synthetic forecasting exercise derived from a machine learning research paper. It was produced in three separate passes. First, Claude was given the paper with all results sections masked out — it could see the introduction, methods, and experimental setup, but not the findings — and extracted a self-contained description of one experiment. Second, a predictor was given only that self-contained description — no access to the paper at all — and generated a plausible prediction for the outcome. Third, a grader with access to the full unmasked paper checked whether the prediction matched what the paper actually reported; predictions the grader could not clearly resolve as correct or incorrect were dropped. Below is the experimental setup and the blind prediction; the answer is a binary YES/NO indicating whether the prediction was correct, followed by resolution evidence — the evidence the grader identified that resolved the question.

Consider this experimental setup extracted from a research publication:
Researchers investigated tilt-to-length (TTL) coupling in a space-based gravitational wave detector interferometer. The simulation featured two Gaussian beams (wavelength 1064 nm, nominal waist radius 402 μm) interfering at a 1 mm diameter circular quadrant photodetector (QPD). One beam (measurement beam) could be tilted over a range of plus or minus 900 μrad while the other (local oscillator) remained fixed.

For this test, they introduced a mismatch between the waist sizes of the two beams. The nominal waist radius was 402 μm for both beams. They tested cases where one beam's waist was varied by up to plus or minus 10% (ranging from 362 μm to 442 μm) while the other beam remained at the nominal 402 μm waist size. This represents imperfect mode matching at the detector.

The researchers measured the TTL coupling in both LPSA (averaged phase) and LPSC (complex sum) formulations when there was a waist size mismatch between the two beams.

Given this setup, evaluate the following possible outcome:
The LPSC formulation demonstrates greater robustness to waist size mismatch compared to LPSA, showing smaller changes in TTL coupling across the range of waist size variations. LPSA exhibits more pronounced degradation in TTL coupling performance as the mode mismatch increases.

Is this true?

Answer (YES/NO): NO